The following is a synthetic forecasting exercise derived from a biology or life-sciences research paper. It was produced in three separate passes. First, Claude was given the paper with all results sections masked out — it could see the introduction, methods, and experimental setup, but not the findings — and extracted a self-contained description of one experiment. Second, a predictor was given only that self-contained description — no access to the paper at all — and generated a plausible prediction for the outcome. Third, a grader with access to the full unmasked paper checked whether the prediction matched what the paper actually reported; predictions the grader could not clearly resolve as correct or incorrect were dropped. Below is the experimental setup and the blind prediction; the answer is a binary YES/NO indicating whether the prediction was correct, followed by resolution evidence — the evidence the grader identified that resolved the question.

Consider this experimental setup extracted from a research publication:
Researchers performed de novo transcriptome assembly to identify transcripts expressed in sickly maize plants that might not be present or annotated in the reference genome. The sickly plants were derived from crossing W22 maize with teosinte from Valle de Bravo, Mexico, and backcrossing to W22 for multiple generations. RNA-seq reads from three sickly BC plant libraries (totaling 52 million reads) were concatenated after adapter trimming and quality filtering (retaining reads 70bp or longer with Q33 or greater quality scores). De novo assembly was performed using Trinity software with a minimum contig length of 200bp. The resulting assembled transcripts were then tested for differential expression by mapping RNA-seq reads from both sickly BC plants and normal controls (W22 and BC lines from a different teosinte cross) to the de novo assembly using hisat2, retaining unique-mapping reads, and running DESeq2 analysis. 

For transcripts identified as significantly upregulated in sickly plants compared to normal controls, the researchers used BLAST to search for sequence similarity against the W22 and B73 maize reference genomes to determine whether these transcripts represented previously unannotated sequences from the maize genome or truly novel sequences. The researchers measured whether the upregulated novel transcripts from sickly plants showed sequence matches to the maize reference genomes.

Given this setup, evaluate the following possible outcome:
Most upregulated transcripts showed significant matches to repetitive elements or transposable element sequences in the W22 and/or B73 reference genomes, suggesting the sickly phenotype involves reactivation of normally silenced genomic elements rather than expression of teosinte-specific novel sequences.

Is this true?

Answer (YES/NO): NO